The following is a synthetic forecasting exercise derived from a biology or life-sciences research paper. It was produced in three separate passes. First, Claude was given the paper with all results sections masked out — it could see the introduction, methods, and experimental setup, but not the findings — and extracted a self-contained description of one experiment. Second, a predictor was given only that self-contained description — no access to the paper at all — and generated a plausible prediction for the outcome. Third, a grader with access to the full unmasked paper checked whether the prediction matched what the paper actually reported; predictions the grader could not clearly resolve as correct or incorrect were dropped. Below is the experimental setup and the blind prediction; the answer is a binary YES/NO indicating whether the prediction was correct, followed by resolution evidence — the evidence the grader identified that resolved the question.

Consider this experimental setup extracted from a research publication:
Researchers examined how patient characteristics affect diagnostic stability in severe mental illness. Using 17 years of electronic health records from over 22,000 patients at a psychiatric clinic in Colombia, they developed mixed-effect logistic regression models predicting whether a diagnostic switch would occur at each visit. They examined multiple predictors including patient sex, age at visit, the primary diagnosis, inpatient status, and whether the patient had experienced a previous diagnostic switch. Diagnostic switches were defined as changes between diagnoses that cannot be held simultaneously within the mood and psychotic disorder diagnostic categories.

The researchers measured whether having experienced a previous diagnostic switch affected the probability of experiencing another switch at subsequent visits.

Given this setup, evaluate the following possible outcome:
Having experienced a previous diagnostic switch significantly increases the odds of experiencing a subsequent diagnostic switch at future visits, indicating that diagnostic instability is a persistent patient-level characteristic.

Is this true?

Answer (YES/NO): YES